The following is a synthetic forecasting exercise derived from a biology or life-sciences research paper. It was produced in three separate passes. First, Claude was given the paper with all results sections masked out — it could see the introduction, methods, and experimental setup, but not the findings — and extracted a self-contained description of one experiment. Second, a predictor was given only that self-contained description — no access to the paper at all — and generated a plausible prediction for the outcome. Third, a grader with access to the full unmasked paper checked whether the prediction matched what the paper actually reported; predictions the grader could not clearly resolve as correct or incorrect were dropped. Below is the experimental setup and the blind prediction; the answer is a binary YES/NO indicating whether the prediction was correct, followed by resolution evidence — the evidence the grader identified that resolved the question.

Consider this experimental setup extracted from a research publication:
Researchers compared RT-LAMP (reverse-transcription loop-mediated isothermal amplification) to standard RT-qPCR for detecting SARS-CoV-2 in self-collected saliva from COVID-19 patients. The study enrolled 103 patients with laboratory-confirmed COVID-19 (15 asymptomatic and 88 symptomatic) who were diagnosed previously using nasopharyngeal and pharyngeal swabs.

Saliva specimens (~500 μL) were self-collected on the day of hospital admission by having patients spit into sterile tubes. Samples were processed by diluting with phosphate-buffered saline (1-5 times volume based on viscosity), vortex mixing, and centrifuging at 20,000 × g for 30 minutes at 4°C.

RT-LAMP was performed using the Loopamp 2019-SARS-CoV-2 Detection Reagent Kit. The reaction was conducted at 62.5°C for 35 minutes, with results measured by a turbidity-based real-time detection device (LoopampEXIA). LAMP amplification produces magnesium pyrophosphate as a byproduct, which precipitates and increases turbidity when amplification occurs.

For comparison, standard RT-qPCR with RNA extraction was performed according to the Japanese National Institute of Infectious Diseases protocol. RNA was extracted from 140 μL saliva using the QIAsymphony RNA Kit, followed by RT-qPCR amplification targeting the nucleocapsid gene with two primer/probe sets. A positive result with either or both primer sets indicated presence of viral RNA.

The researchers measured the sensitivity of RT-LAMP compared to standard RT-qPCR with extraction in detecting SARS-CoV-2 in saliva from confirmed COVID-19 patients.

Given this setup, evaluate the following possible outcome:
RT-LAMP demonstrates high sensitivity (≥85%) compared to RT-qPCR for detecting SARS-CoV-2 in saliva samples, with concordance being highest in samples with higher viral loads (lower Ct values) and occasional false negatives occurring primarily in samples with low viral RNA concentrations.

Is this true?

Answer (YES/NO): NO